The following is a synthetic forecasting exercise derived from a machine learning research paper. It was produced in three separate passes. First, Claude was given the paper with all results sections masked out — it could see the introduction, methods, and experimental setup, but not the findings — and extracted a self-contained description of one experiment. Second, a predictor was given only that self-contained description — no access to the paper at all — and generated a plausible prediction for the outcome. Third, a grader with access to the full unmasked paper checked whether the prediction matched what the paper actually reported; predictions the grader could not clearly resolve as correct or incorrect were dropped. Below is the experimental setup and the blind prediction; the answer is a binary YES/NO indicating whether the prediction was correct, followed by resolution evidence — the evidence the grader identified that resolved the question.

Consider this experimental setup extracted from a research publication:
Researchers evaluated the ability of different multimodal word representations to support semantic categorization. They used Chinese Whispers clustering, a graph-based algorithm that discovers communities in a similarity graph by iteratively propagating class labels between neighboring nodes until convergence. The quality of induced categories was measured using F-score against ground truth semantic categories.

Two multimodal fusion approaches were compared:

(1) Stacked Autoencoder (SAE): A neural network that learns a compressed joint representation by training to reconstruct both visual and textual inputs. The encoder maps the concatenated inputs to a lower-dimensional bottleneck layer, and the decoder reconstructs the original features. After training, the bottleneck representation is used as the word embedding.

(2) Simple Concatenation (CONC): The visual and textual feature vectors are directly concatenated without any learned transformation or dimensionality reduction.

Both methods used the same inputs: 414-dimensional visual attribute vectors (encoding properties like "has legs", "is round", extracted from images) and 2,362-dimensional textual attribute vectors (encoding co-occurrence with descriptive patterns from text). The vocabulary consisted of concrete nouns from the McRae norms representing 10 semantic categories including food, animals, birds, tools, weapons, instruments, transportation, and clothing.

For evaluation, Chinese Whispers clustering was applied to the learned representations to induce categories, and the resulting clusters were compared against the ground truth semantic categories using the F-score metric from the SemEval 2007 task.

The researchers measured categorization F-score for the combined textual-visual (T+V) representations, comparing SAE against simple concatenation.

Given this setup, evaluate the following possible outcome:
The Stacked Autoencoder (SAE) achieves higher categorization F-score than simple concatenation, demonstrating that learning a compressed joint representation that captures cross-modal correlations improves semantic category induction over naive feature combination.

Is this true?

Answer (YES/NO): YES